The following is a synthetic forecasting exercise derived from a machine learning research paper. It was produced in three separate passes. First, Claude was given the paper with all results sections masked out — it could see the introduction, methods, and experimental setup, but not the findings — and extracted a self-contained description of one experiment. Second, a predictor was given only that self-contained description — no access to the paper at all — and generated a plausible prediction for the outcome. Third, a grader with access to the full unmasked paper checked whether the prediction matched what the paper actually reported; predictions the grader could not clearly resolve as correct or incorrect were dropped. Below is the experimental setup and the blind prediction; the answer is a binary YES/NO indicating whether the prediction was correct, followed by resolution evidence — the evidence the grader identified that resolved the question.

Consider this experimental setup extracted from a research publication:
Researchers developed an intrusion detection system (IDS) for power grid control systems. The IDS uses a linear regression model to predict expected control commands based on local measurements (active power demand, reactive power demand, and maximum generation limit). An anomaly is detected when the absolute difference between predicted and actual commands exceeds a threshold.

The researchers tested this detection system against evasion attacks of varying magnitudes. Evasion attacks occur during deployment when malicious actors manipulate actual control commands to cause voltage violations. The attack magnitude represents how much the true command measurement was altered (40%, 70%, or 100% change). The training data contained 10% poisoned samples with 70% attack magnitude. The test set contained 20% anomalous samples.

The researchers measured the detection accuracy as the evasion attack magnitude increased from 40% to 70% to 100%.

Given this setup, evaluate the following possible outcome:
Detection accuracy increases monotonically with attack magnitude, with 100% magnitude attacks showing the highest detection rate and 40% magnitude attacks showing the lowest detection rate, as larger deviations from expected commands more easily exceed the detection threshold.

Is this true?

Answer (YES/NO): YES